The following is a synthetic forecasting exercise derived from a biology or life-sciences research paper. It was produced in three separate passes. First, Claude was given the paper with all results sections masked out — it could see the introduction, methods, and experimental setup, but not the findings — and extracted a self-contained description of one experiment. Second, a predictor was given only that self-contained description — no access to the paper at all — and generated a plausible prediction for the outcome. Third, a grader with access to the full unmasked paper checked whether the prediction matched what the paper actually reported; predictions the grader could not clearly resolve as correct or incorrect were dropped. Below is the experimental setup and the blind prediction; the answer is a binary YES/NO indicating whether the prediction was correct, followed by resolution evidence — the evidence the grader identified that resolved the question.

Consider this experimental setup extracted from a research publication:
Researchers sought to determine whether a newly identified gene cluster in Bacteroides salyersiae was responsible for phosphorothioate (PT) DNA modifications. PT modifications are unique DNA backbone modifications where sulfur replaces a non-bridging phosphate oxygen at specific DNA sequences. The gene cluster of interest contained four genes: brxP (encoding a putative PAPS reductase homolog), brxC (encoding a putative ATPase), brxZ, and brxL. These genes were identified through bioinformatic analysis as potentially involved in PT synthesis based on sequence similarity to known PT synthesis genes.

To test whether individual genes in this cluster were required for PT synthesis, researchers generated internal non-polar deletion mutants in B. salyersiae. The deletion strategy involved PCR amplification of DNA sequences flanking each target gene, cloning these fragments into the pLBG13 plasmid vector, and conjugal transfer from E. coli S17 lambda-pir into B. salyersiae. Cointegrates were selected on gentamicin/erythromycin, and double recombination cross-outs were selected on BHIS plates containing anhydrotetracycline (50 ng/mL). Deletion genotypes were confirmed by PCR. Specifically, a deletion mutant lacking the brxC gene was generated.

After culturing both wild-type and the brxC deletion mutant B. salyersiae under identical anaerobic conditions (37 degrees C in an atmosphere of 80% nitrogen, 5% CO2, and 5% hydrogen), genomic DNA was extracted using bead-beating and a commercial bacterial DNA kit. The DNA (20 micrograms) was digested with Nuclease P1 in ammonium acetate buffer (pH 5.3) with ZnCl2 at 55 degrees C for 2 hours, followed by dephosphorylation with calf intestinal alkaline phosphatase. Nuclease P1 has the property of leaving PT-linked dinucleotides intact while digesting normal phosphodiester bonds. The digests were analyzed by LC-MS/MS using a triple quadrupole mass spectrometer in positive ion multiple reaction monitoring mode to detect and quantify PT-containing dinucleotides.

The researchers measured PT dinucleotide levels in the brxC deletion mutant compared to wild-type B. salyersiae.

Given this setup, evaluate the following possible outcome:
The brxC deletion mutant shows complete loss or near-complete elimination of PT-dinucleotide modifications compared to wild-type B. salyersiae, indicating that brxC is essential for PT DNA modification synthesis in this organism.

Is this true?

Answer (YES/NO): YES